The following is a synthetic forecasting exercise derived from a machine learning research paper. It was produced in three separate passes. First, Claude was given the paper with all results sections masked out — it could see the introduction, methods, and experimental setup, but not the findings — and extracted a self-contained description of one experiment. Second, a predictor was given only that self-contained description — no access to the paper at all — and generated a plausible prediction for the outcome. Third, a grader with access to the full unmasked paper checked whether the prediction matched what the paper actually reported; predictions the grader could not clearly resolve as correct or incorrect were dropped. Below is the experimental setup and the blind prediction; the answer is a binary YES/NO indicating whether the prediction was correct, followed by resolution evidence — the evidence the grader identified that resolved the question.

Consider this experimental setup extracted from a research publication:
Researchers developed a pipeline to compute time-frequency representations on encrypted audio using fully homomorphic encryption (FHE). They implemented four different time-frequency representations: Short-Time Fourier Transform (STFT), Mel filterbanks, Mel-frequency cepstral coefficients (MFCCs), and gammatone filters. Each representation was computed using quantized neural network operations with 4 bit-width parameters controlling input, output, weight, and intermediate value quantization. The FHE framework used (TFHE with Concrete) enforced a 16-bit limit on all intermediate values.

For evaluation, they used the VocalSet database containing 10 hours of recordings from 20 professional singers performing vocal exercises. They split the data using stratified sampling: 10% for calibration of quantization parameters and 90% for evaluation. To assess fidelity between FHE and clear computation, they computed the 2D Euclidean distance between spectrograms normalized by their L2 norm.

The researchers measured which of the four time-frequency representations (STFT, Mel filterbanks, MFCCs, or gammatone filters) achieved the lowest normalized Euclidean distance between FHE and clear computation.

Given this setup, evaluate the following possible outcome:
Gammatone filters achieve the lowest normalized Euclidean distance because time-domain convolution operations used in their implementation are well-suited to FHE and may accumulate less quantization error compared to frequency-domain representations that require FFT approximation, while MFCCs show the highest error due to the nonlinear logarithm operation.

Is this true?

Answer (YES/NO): NO